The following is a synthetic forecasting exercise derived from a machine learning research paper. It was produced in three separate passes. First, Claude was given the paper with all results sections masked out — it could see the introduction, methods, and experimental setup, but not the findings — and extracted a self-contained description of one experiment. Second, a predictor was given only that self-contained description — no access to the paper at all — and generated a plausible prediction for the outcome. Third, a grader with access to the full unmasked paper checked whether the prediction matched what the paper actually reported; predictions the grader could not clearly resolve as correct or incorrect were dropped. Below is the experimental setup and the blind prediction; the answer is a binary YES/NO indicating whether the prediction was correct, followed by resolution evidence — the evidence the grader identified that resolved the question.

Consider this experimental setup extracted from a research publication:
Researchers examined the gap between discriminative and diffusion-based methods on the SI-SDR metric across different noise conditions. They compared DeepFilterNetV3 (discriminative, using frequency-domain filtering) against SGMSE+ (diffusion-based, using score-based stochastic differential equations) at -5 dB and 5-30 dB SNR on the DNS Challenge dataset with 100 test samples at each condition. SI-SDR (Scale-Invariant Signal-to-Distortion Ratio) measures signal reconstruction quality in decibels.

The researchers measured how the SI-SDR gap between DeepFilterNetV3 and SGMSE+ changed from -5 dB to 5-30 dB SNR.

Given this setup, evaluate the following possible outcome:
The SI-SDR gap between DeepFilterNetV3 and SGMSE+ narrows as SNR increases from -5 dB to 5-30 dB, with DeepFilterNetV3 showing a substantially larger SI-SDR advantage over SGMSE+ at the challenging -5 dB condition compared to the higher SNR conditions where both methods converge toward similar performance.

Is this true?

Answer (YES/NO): NO